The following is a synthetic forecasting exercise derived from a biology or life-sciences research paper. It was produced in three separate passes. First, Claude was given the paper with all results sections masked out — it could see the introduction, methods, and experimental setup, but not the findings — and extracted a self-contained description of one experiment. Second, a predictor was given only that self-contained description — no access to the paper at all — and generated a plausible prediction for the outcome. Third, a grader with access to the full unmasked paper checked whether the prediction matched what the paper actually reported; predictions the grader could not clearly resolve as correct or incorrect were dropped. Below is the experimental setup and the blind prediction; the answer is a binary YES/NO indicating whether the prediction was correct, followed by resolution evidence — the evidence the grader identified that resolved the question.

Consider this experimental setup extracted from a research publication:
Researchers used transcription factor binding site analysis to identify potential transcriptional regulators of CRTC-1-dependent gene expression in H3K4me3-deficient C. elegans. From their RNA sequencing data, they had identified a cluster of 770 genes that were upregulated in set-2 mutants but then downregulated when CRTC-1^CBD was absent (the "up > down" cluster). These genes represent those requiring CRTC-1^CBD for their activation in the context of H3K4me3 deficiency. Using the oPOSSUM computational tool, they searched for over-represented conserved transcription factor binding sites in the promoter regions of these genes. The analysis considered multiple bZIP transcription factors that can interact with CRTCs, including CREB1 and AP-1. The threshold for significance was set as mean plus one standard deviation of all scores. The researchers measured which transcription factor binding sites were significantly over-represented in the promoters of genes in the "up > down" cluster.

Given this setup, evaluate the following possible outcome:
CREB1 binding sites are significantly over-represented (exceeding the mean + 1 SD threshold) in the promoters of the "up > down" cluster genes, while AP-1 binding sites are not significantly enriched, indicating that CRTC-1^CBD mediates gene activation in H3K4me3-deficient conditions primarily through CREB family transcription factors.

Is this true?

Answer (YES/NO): NO